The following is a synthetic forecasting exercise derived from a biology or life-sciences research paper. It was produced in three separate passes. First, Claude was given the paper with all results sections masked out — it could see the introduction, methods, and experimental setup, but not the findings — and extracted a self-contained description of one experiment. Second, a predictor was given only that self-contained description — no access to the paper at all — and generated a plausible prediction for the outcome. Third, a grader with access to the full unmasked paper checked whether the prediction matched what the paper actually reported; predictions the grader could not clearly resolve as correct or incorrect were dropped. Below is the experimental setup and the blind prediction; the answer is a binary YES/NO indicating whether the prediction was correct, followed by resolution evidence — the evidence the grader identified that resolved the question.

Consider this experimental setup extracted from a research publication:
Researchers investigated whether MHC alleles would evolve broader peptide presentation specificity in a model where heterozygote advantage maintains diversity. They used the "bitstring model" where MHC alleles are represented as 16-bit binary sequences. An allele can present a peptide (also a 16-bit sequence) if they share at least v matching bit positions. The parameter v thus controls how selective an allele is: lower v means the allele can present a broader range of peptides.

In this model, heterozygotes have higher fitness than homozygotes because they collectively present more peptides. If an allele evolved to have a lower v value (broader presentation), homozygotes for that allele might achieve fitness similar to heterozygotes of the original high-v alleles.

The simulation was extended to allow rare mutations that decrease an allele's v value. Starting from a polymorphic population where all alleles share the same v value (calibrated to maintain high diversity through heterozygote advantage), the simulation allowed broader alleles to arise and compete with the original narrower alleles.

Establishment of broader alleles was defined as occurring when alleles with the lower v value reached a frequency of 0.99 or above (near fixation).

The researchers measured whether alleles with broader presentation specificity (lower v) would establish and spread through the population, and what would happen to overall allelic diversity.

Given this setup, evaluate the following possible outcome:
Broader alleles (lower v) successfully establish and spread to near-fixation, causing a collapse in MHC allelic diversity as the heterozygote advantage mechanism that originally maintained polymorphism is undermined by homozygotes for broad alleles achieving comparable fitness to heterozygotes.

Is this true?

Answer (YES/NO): YES